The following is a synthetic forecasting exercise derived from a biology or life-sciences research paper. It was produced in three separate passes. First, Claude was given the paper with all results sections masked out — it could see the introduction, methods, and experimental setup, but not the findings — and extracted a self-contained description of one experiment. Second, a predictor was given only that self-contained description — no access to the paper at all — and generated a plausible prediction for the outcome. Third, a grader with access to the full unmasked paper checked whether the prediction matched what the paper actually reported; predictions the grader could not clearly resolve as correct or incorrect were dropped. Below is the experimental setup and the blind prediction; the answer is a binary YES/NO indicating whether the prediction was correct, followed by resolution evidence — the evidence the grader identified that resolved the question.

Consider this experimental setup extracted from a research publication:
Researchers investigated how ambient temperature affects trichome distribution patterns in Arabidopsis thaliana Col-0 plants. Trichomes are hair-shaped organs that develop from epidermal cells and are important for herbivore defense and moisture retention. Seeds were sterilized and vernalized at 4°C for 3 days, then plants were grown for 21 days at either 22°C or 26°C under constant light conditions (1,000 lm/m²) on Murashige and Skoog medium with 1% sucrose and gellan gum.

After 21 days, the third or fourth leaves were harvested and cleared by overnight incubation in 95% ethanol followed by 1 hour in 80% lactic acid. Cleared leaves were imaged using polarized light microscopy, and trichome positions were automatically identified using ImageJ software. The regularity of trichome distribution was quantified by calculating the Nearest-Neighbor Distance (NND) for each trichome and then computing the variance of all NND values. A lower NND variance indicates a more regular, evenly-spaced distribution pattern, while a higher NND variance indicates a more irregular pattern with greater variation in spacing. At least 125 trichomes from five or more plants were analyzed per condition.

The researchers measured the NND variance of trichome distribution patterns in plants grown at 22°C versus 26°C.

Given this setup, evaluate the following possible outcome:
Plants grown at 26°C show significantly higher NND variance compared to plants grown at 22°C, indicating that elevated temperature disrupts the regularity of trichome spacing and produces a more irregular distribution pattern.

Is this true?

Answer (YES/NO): YES